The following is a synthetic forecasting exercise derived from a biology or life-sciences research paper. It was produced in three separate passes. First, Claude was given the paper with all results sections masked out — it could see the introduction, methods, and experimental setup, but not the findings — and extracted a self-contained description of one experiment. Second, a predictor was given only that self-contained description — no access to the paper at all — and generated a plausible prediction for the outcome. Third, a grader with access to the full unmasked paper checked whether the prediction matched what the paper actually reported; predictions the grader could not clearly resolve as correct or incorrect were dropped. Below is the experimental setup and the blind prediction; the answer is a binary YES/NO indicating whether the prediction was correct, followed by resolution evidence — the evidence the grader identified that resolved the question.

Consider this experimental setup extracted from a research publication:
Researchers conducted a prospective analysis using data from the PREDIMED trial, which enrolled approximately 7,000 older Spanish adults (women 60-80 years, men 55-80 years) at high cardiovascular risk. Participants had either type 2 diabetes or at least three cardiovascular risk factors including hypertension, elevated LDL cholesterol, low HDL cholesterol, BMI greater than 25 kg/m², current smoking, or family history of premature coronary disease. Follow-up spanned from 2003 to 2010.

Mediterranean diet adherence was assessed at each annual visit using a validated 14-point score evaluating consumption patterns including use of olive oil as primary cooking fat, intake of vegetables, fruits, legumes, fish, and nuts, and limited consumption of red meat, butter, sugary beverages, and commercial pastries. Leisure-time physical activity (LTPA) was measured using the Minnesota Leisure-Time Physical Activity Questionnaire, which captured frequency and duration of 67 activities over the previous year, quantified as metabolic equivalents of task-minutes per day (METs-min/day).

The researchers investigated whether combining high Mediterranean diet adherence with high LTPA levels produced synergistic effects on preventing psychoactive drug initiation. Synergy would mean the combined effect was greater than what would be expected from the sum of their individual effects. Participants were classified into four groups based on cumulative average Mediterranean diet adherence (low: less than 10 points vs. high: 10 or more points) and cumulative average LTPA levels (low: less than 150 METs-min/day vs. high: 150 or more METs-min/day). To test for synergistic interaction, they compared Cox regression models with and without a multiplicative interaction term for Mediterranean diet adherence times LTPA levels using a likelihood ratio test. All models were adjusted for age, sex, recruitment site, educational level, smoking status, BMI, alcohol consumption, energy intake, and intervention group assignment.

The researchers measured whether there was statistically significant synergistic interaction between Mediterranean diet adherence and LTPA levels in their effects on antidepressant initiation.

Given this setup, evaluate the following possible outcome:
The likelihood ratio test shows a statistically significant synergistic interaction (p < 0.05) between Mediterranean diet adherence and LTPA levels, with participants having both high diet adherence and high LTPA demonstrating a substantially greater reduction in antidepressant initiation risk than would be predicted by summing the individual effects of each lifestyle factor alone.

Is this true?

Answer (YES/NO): NO